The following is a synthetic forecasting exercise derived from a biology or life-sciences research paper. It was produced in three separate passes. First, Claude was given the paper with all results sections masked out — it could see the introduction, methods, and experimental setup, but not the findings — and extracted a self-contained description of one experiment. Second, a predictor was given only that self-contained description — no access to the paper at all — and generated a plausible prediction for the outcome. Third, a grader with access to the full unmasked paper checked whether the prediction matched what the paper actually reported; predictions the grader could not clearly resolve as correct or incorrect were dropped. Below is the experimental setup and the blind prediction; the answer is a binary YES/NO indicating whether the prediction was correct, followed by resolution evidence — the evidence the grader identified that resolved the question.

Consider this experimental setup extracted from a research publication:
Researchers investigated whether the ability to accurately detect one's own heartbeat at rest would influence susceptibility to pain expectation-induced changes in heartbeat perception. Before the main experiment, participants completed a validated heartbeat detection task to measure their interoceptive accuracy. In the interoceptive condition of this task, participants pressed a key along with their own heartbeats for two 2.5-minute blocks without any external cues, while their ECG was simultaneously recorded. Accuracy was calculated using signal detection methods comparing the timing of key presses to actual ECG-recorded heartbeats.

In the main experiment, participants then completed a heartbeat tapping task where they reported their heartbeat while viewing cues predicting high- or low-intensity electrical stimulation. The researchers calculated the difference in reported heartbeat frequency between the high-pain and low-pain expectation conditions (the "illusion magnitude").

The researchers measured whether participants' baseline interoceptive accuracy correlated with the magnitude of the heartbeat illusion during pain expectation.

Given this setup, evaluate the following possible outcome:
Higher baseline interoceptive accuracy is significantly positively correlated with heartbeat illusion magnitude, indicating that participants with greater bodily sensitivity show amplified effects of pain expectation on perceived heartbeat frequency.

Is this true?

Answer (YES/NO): NO